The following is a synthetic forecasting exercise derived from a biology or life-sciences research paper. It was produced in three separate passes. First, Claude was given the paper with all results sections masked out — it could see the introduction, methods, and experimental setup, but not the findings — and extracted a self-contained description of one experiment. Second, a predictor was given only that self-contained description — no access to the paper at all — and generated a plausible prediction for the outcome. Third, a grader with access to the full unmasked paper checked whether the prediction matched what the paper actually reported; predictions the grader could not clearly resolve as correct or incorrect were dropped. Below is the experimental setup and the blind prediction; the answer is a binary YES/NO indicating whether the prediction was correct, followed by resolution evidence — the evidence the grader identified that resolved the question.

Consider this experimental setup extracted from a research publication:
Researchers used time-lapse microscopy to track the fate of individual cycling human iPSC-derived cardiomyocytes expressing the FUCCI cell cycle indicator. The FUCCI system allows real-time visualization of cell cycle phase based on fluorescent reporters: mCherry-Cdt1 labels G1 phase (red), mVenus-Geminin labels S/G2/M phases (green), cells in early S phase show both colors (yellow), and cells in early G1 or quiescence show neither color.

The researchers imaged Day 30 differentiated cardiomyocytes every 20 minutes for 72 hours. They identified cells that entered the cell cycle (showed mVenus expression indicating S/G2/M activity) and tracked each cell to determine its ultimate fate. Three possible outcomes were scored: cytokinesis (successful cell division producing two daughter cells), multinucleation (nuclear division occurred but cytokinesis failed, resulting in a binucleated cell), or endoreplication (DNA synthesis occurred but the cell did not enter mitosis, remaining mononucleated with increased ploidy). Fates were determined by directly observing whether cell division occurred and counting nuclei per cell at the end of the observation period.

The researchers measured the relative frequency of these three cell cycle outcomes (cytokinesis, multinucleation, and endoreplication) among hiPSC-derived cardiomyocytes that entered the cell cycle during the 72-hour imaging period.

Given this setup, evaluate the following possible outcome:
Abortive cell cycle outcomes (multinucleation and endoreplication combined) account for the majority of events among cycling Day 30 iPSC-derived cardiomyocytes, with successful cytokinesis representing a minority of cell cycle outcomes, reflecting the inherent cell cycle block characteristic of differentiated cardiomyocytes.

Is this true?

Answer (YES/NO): YES